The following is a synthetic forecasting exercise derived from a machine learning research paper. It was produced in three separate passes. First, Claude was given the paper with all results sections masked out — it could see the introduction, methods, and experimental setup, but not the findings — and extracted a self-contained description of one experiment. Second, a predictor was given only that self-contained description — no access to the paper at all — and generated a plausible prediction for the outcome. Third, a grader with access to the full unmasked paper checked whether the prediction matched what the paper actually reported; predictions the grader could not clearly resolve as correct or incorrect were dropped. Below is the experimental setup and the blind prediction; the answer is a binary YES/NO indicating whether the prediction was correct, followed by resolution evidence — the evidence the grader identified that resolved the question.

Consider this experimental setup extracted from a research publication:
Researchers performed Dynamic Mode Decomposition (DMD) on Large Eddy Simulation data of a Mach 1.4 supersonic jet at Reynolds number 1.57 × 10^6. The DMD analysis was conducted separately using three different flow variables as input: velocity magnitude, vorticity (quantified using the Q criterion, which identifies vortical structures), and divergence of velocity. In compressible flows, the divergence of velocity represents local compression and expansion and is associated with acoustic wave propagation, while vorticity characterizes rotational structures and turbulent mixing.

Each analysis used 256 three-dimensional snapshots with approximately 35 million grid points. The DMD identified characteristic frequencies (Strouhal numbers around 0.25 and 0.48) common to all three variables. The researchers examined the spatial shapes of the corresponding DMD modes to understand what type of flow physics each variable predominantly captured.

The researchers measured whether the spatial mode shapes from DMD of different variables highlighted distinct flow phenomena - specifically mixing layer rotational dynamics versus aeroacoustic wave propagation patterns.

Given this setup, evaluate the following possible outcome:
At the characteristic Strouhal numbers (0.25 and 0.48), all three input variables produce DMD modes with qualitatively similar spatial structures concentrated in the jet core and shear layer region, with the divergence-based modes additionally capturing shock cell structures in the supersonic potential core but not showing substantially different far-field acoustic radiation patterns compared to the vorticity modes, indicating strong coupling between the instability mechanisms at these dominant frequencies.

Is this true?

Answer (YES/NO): NO